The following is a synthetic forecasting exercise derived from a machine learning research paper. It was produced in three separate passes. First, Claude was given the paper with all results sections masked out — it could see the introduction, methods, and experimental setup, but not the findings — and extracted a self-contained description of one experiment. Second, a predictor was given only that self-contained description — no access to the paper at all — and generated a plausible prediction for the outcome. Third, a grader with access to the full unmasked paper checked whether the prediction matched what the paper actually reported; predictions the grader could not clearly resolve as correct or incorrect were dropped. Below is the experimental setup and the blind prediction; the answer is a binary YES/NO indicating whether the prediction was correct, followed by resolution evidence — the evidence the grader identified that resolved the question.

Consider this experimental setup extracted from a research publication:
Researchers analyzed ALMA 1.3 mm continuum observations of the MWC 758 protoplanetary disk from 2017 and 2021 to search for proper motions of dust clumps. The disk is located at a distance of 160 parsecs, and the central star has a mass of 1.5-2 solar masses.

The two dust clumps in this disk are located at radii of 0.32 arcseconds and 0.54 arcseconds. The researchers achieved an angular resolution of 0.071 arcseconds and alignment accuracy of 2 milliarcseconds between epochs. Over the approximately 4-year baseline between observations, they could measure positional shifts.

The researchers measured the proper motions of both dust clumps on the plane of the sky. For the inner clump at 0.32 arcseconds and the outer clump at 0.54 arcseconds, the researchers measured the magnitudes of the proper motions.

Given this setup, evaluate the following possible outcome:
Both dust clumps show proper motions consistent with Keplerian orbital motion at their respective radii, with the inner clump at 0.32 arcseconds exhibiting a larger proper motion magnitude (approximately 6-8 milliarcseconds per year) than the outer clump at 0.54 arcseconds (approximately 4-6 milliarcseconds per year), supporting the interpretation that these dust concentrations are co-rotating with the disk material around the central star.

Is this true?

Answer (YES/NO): NO